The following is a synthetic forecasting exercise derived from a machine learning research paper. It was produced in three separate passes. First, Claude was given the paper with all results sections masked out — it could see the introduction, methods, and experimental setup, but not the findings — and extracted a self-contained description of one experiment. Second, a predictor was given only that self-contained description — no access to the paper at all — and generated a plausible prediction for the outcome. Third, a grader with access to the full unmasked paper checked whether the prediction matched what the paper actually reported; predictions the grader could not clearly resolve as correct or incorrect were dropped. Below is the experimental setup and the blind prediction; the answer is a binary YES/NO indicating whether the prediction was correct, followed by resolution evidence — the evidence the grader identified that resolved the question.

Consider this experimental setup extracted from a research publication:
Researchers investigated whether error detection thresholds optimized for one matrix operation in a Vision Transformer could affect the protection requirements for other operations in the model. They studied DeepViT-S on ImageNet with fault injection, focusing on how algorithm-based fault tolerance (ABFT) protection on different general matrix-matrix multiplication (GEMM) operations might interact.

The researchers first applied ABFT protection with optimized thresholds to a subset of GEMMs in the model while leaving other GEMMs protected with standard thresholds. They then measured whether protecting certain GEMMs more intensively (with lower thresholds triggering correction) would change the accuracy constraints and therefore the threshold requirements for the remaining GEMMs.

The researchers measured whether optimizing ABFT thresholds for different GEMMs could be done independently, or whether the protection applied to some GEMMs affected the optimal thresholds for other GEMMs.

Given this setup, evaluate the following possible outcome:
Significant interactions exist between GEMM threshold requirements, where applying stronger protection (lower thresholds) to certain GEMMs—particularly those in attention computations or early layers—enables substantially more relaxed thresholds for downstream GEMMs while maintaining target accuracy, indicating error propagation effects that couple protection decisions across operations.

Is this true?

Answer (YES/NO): NO